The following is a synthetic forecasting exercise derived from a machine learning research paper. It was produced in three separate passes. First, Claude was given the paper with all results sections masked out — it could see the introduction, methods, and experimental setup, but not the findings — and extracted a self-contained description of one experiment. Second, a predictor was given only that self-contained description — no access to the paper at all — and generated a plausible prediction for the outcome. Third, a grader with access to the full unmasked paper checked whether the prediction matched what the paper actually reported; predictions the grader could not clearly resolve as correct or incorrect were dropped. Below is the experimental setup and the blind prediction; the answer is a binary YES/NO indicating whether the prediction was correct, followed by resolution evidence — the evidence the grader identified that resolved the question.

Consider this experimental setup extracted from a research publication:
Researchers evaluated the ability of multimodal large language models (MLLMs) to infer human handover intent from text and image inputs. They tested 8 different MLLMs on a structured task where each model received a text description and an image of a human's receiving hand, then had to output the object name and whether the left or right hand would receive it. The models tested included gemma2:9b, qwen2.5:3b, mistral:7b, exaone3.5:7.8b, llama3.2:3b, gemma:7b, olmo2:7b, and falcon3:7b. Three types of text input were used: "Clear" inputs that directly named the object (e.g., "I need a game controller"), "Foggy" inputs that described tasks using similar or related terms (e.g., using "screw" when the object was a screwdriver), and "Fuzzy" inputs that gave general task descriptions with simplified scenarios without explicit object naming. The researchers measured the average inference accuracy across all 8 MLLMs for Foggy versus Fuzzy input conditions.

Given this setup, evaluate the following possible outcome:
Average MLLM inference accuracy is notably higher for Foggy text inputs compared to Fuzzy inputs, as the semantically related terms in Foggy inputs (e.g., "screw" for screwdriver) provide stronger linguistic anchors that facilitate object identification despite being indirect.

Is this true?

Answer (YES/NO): NO